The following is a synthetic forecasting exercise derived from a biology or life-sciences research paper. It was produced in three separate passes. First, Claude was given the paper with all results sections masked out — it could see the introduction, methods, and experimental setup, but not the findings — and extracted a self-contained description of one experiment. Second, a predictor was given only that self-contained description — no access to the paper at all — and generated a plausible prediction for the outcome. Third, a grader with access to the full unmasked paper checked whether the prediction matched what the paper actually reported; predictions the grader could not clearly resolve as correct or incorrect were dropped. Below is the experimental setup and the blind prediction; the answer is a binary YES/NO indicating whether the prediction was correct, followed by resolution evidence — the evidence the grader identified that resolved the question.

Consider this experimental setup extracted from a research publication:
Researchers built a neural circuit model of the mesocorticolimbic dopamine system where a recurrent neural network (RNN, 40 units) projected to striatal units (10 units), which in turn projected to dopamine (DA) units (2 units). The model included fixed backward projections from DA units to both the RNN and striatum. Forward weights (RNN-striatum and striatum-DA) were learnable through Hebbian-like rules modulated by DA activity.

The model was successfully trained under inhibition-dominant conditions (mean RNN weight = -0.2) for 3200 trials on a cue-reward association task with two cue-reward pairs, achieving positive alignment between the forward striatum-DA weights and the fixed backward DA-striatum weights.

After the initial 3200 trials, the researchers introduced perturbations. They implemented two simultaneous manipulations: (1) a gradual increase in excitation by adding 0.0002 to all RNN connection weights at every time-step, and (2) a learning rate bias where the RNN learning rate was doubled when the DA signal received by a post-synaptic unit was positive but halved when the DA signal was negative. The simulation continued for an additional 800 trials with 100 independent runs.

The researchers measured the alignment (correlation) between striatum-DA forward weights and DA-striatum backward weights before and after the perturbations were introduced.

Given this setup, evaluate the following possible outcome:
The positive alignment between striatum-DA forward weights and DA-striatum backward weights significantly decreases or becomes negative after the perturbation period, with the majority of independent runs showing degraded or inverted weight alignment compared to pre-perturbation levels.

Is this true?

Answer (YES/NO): YES